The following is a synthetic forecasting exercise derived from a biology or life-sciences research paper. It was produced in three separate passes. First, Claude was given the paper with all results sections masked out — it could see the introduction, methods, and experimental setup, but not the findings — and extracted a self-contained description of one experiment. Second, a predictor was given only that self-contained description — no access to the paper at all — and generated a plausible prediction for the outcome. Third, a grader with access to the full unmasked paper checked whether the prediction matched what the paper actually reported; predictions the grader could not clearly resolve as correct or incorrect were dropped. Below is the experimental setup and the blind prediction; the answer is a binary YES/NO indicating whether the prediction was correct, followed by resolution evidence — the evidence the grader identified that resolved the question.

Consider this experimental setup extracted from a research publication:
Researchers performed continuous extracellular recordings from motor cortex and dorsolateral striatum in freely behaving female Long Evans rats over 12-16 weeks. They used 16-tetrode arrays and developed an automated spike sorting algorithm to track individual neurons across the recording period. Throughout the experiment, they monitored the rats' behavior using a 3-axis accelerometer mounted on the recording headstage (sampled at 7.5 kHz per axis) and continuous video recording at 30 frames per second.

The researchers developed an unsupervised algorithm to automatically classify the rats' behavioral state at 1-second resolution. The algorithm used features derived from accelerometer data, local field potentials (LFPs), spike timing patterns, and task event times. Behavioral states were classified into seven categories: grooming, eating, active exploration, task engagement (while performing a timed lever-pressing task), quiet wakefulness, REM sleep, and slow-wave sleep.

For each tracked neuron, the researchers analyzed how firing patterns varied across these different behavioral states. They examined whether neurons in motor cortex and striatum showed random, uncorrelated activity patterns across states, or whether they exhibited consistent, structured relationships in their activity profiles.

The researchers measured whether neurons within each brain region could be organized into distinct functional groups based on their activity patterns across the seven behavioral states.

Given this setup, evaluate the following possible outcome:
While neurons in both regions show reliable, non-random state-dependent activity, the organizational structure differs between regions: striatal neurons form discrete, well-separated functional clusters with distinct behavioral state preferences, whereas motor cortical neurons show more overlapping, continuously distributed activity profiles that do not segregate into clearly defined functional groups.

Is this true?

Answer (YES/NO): NO